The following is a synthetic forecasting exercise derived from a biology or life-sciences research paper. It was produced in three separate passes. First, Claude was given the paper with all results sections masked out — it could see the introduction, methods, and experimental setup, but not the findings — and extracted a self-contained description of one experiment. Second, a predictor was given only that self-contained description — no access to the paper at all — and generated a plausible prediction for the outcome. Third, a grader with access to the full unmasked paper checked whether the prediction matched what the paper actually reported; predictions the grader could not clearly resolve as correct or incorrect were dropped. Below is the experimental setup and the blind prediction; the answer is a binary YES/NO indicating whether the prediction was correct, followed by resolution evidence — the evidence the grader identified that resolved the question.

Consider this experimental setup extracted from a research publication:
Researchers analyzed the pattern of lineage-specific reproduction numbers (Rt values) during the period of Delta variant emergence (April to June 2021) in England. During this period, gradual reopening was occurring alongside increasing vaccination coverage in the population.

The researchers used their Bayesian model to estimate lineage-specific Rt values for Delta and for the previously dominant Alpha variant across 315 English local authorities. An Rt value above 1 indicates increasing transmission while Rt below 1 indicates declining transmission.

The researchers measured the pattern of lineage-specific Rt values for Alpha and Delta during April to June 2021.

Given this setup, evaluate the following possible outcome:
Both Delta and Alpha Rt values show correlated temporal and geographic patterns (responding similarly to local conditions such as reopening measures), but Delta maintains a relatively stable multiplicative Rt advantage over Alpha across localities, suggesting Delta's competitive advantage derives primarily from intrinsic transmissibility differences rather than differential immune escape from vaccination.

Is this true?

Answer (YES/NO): NO